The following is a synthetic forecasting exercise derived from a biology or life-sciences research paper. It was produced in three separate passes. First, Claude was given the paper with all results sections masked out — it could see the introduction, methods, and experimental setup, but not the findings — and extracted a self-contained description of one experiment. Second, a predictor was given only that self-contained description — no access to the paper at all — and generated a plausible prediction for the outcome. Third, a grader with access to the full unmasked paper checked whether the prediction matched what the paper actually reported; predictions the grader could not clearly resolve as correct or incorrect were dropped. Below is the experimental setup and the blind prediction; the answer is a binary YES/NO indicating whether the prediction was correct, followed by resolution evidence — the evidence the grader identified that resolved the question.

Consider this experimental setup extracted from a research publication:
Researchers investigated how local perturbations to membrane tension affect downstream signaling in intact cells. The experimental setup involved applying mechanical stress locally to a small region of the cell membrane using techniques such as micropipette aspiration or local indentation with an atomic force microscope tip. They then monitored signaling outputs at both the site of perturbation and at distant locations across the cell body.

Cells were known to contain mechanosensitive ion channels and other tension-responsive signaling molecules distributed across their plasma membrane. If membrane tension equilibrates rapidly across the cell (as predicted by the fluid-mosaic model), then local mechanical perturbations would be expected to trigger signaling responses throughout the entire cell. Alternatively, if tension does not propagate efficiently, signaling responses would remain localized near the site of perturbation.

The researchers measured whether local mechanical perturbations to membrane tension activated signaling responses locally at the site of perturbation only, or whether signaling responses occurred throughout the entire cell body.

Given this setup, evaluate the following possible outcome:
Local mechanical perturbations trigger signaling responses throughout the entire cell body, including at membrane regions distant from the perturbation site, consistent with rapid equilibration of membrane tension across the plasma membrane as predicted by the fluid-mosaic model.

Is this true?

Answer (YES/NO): NO